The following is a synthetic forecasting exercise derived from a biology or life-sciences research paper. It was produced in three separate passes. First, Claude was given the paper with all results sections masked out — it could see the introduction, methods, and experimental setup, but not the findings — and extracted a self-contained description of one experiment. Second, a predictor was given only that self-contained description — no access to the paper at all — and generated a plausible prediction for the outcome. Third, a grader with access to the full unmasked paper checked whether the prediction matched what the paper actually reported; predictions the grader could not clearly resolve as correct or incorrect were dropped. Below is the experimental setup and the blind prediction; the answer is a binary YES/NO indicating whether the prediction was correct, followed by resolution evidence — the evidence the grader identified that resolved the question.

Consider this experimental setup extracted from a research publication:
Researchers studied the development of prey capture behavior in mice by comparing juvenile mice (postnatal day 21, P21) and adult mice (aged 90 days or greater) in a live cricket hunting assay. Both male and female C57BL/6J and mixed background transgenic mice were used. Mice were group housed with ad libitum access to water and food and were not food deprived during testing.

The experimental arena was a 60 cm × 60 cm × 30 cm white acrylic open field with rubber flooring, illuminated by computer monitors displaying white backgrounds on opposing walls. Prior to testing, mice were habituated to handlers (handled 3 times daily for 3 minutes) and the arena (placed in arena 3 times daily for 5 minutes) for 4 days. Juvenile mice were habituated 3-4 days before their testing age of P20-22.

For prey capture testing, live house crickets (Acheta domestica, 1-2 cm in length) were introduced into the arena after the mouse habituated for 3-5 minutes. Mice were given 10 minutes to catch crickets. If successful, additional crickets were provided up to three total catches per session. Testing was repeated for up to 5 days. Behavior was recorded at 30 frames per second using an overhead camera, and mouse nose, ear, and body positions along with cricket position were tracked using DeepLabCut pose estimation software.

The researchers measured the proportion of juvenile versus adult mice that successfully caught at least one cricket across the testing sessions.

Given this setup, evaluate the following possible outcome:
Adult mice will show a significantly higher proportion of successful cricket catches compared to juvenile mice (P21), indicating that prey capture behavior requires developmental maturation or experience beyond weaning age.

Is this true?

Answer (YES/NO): YES